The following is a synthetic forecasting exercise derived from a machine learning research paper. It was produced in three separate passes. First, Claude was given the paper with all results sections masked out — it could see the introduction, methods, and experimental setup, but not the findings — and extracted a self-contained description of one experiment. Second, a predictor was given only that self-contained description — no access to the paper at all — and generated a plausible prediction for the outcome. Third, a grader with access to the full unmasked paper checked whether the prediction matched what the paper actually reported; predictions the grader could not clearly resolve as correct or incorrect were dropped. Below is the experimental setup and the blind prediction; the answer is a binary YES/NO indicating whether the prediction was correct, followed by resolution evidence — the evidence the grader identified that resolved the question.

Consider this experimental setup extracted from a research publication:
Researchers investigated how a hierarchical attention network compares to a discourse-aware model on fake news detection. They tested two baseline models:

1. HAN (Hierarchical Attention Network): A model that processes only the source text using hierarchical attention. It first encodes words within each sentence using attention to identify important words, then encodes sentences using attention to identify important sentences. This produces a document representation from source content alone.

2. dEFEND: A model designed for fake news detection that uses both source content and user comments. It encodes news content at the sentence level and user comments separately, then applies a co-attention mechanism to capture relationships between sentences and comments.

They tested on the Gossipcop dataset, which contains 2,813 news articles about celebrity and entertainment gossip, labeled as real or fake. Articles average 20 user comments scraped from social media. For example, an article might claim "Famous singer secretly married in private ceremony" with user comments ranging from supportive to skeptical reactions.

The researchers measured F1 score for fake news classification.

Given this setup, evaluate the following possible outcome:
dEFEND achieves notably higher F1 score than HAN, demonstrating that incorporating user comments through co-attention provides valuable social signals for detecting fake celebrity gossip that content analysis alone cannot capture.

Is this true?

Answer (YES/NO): NO